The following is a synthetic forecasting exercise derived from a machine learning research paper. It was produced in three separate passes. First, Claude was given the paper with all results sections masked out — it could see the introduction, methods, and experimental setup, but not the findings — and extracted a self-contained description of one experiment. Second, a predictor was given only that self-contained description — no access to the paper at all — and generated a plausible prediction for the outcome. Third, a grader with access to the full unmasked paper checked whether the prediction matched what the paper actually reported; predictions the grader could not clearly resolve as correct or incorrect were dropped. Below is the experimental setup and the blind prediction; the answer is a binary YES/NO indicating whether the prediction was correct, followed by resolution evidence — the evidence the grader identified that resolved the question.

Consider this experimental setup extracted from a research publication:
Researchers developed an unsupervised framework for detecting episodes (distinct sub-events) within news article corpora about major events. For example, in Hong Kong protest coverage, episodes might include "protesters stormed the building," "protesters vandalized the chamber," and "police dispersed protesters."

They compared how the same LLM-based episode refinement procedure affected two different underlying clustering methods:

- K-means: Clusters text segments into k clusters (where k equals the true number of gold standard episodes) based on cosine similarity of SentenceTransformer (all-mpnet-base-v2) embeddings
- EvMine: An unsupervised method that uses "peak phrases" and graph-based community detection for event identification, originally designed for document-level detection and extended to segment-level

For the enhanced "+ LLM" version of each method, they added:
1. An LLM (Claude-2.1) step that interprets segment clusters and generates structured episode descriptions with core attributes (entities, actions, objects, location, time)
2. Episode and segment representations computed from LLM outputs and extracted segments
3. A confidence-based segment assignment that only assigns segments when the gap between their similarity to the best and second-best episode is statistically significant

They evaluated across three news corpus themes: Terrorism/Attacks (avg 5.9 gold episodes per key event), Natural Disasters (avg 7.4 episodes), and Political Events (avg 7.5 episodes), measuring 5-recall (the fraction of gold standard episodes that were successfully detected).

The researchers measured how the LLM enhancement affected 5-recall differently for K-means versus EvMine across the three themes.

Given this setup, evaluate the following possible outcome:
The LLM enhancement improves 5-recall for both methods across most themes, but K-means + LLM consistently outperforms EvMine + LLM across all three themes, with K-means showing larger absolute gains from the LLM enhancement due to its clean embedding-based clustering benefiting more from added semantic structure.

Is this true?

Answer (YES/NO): NO